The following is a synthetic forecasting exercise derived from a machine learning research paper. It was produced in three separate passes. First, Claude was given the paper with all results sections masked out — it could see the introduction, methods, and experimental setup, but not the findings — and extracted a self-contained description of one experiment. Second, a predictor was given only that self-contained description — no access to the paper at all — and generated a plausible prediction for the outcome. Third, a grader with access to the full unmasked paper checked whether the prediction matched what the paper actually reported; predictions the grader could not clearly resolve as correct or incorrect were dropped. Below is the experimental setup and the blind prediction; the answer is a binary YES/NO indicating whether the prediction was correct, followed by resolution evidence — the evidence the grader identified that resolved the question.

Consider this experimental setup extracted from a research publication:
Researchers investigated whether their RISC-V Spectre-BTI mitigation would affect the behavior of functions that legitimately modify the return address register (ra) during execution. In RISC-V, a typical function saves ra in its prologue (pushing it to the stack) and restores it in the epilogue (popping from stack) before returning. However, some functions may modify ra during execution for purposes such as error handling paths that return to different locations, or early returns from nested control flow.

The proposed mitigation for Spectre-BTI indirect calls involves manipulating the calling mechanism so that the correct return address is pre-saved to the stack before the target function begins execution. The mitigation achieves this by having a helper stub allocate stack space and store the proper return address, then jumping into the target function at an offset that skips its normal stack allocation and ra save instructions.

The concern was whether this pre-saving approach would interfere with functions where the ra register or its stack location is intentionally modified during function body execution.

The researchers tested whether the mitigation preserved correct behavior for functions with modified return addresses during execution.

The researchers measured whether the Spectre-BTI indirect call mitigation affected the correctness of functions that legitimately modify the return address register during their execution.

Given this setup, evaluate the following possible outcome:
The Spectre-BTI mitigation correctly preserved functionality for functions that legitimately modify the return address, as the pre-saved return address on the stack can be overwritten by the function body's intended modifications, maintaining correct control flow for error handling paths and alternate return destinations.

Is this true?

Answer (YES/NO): YES